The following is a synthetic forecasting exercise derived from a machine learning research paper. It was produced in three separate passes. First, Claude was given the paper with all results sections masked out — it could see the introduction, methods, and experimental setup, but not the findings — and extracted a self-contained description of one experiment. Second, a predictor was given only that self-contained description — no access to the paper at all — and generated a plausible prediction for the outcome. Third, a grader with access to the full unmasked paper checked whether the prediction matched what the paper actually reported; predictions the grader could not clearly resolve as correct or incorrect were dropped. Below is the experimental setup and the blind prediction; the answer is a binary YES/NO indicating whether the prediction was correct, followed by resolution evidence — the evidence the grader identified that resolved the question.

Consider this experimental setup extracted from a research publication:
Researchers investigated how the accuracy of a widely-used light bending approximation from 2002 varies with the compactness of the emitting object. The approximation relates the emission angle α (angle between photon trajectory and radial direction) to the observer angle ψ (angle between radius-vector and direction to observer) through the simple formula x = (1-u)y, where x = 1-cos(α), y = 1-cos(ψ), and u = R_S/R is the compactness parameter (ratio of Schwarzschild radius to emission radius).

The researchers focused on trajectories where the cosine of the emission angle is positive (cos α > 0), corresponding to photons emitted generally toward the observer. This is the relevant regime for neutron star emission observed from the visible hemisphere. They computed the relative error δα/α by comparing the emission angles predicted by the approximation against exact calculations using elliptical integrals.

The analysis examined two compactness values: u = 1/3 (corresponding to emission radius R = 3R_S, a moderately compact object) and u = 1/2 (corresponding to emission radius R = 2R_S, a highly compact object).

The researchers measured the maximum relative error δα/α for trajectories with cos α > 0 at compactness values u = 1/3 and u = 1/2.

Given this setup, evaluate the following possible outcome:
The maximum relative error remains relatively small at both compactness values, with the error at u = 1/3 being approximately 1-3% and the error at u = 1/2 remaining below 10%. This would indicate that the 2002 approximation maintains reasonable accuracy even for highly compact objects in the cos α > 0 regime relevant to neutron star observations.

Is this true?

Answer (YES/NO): NO